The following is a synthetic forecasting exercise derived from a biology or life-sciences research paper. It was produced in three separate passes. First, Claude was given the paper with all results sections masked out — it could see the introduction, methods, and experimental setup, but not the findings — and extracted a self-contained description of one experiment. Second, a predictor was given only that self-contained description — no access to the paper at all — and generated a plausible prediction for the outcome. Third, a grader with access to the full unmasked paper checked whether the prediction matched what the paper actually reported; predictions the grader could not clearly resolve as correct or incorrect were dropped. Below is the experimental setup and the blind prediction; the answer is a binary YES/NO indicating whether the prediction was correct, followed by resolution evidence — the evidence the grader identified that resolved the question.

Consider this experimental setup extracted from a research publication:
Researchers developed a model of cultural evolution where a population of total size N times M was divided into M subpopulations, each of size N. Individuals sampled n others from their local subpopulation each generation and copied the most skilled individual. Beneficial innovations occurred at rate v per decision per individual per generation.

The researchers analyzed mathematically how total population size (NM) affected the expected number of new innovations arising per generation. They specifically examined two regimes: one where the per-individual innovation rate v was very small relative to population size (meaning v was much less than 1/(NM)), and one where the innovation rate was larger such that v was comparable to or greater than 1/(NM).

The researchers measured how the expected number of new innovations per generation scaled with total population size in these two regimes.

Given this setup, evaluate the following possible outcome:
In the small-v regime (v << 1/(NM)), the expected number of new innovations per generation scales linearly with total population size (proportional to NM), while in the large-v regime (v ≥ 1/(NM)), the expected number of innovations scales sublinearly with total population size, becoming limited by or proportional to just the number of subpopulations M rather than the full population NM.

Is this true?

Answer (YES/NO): NO